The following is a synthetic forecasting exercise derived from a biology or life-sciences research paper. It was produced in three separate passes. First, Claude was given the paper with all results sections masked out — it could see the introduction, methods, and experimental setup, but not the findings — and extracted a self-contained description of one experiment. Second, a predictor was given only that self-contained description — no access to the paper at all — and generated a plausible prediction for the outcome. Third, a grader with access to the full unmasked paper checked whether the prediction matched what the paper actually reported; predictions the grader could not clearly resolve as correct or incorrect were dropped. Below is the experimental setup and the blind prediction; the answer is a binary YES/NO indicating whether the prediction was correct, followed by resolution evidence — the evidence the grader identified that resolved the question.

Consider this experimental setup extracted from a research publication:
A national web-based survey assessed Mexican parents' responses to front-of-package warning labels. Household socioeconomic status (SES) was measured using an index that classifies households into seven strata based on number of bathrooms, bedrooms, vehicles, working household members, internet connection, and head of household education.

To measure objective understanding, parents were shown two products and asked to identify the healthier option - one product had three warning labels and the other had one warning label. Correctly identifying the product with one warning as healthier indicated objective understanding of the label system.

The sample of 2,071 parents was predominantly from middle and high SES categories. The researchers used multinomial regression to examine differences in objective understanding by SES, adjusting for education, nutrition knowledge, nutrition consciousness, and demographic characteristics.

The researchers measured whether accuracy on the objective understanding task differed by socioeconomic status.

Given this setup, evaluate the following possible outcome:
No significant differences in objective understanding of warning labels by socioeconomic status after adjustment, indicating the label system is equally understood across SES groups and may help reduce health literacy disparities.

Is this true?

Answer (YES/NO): YES